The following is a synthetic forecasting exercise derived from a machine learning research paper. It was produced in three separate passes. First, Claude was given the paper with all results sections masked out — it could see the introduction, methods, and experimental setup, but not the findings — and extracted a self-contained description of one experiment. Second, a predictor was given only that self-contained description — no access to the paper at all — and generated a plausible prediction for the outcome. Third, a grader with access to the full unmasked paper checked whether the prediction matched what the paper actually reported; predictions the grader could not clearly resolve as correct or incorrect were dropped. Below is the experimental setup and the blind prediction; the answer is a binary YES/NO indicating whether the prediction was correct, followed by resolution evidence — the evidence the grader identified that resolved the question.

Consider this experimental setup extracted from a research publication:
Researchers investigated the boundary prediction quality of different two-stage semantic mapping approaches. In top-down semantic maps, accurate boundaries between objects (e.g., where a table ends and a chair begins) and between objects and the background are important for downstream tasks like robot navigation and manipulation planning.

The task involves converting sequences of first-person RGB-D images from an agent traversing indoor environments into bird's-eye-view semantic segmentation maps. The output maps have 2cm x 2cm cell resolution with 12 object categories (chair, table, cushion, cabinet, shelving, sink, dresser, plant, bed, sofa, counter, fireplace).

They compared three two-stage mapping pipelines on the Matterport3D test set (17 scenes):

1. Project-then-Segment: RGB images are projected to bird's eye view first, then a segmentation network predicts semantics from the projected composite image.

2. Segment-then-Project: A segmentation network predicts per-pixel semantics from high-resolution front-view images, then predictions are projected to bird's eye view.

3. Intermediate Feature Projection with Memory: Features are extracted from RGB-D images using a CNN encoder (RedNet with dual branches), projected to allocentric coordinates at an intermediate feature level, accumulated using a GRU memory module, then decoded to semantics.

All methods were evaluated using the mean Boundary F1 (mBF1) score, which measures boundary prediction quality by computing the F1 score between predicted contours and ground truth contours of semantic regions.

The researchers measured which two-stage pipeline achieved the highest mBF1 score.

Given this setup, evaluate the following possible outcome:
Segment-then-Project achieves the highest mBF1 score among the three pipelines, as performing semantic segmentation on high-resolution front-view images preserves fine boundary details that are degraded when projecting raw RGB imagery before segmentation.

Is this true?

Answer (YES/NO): NO